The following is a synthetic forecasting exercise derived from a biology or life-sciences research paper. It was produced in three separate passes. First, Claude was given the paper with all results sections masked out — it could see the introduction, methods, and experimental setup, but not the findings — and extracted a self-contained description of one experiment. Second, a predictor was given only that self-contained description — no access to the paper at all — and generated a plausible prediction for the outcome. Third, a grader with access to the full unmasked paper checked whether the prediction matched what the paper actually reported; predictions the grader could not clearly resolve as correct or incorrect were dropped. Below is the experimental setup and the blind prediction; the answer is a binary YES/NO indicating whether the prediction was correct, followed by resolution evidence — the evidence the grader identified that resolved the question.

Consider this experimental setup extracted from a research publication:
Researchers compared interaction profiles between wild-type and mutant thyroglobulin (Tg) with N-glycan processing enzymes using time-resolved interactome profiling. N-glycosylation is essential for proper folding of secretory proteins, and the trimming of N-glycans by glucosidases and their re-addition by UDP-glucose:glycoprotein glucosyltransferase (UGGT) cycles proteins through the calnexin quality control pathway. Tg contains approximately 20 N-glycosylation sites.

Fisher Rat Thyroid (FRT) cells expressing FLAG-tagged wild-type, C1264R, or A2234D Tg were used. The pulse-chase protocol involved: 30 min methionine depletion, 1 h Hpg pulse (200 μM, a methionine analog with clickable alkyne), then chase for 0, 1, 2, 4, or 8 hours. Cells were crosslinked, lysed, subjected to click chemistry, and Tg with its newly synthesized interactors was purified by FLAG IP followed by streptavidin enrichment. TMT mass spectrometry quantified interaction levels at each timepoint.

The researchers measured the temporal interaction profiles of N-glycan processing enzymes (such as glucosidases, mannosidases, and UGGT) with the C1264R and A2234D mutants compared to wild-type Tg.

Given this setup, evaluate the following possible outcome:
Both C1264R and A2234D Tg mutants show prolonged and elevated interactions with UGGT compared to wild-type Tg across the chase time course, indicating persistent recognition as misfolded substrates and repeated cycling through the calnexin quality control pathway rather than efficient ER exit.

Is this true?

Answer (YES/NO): YES